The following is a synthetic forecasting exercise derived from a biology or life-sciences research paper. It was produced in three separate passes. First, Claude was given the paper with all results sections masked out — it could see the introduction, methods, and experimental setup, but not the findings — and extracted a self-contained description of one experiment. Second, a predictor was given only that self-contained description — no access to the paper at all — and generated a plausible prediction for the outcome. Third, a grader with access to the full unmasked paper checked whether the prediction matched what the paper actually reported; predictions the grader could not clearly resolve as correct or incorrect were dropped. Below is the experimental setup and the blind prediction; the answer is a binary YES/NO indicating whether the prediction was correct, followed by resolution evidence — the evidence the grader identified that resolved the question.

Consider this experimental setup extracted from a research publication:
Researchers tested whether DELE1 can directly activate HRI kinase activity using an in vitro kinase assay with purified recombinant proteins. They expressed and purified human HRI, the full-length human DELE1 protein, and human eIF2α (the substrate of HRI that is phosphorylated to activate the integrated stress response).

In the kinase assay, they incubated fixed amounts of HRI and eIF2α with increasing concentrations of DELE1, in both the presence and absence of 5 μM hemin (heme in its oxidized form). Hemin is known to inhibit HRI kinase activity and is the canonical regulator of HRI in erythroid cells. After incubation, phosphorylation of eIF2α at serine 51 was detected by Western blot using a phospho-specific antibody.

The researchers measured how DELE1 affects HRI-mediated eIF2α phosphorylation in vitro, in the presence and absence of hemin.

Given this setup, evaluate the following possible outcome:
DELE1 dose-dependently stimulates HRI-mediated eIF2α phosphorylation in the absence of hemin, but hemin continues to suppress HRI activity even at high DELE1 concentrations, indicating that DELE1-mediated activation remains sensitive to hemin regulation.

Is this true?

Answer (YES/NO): NO